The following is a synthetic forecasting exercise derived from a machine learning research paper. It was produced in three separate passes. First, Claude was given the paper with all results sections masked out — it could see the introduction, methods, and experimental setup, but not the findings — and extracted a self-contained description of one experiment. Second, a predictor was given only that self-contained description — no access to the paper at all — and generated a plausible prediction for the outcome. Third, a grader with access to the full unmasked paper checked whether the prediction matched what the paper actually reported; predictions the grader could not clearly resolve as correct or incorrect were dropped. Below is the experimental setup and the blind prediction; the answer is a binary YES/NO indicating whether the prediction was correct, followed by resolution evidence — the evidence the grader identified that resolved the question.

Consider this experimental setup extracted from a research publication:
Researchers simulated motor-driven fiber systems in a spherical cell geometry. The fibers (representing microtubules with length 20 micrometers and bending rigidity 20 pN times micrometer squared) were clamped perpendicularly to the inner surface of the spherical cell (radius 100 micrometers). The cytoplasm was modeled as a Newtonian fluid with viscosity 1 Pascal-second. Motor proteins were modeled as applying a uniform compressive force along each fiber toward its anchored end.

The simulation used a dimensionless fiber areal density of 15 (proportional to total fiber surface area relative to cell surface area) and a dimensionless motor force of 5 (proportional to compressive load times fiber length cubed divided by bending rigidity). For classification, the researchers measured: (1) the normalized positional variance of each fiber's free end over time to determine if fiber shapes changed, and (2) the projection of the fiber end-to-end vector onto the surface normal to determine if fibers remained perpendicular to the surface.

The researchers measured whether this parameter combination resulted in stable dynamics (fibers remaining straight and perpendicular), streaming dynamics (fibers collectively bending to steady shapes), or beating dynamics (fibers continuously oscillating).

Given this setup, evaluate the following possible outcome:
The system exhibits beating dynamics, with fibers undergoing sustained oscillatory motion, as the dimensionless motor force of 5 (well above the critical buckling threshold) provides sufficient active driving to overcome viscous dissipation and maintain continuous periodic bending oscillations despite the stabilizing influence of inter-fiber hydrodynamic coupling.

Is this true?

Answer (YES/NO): NO